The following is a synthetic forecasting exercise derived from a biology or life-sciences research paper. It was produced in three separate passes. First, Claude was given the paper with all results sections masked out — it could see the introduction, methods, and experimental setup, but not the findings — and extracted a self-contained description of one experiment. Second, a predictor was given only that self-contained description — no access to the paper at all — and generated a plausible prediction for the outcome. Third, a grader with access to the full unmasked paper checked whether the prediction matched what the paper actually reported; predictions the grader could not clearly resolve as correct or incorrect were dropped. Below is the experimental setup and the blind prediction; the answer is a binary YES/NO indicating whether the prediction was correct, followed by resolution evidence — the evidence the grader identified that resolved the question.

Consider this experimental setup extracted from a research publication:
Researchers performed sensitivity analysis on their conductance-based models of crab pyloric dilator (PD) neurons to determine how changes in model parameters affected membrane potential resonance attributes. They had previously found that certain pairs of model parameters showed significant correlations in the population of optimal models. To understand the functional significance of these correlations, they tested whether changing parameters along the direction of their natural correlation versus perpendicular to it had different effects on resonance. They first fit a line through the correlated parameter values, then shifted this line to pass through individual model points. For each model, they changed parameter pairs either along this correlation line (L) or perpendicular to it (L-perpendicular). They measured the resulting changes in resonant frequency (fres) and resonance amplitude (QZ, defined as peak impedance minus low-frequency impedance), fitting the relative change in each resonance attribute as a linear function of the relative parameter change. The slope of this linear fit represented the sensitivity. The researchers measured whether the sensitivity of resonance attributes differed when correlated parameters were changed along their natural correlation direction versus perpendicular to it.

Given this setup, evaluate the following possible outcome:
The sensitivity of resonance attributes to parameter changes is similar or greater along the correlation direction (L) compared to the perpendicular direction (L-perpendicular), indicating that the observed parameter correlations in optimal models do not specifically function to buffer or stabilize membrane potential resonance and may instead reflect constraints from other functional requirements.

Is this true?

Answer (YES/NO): NO